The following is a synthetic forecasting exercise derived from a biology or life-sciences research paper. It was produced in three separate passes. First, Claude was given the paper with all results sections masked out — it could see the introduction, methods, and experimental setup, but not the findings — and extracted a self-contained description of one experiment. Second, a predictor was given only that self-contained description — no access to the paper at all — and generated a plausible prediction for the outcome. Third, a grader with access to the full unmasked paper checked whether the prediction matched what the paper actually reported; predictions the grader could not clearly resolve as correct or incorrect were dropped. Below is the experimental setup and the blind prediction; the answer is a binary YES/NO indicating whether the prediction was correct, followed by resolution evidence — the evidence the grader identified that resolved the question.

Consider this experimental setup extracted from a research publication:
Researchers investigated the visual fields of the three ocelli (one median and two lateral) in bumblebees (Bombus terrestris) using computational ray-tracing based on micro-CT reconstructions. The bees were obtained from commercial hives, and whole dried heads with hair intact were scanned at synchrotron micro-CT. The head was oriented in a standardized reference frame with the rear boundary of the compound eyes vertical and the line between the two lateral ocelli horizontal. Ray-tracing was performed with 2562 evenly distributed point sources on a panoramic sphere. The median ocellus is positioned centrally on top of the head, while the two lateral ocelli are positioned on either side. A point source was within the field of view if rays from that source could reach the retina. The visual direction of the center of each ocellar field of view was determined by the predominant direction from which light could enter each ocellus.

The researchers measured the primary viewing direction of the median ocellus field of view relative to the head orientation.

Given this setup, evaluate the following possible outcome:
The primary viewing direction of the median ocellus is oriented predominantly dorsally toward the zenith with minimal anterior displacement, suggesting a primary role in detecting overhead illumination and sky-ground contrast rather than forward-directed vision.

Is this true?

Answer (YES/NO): NO